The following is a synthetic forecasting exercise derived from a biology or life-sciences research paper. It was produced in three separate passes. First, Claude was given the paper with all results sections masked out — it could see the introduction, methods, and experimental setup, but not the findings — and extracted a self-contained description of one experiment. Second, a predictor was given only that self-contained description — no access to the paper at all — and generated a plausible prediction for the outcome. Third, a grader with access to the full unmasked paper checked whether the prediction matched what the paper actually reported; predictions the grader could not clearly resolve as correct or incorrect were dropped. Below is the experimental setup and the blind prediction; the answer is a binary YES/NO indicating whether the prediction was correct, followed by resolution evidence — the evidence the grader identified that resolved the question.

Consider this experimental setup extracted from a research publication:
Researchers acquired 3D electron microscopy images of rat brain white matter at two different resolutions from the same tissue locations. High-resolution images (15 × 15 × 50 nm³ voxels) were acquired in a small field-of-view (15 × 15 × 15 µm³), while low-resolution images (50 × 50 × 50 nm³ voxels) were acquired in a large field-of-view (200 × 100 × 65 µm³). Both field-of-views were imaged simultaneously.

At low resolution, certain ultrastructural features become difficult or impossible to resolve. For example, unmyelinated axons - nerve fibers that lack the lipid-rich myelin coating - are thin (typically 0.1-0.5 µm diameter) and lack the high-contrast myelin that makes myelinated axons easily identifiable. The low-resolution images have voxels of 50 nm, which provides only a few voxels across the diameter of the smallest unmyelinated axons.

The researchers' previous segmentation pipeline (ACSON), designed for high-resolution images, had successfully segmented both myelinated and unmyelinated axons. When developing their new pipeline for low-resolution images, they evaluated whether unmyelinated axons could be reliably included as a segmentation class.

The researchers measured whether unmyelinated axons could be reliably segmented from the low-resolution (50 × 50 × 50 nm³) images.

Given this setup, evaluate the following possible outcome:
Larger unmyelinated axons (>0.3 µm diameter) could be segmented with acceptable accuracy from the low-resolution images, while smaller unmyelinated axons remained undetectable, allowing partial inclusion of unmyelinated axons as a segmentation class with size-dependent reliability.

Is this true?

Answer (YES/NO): NO